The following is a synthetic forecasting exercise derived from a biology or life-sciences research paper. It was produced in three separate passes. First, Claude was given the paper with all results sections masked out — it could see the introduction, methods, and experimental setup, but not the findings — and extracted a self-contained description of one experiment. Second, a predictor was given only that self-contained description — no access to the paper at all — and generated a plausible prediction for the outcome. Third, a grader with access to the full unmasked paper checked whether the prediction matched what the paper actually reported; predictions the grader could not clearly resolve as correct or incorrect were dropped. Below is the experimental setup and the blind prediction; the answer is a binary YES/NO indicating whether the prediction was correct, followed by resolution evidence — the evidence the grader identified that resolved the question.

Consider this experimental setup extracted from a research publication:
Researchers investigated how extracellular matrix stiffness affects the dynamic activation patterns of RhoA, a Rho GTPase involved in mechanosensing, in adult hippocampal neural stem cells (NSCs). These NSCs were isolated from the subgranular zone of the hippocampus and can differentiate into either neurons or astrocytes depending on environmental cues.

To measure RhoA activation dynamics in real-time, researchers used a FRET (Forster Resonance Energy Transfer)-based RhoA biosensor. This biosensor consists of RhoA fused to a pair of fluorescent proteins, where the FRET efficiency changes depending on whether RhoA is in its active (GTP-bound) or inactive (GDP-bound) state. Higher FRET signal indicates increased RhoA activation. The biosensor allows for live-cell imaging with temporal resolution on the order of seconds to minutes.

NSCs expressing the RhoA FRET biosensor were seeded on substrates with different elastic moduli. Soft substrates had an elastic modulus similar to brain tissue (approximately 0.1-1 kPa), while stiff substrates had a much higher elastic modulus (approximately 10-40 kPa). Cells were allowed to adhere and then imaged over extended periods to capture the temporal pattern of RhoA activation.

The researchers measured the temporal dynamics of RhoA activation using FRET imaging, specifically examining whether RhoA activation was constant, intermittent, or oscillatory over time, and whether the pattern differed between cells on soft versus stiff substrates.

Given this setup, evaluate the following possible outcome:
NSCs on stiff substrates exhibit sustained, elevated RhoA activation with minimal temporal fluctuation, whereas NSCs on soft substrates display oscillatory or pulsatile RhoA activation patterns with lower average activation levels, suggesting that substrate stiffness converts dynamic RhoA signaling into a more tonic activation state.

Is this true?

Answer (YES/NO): NO